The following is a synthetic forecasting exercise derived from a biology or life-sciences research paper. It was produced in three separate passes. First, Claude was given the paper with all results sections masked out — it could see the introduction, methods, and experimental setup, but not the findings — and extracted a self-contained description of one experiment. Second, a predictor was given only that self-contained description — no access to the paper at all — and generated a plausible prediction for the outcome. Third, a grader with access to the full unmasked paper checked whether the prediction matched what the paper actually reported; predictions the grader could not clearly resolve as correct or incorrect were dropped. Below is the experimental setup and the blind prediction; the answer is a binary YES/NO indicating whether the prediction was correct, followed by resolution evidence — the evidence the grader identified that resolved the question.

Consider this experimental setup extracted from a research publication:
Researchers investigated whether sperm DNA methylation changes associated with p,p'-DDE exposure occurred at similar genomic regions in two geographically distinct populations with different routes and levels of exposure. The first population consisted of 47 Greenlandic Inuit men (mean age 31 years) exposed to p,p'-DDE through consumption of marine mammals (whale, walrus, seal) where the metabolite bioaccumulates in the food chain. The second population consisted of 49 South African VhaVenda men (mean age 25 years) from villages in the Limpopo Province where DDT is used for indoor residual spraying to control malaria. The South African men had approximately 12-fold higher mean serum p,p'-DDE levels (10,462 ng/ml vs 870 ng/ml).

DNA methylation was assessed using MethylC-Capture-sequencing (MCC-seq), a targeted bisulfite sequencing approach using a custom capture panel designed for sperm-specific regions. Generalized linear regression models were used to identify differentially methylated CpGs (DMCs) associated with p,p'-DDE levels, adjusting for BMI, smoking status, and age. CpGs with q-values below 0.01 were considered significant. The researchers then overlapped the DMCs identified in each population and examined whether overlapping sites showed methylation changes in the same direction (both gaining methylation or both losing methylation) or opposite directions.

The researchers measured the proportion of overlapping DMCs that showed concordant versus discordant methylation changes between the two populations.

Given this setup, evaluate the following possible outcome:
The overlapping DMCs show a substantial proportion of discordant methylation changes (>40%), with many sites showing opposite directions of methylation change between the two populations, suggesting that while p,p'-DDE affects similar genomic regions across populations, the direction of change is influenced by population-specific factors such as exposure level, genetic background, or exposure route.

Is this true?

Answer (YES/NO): NO